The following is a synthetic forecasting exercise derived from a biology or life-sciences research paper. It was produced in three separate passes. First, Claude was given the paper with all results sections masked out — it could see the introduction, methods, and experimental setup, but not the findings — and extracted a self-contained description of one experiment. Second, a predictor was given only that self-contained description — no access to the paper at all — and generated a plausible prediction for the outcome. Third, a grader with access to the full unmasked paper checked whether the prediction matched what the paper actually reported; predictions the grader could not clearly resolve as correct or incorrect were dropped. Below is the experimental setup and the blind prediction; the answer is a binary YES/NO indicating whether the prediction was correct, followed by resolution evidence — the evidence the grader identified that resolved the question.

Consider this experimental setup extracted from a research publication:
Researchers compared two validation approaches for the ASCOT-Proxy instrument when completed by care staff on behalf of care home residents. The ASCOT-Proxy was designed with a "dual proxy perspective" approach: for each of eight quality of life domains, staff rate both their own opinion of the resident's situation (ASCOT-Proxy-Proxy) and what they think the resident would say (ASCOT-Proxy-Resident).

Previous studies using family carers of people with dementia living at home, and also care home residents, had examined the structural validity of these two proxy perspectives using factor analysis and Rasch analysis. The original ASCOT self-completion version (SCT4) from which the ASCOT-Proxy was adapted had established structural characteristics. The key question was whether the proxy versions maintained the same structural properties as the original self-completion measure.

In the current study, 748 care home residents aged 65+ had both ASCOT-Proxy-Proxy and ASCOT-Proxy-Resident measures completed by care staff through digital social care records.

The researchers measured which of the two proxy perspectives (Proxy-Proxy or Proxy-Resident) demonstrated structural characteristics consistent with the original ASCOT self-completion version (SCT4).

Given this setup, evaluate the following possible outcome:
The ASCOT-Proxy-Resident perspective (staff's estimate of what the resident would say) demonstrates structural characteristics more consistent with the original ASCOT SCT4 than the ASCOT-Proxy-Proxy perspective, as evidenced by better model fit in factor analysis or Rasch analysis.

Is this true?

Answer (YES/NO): YES